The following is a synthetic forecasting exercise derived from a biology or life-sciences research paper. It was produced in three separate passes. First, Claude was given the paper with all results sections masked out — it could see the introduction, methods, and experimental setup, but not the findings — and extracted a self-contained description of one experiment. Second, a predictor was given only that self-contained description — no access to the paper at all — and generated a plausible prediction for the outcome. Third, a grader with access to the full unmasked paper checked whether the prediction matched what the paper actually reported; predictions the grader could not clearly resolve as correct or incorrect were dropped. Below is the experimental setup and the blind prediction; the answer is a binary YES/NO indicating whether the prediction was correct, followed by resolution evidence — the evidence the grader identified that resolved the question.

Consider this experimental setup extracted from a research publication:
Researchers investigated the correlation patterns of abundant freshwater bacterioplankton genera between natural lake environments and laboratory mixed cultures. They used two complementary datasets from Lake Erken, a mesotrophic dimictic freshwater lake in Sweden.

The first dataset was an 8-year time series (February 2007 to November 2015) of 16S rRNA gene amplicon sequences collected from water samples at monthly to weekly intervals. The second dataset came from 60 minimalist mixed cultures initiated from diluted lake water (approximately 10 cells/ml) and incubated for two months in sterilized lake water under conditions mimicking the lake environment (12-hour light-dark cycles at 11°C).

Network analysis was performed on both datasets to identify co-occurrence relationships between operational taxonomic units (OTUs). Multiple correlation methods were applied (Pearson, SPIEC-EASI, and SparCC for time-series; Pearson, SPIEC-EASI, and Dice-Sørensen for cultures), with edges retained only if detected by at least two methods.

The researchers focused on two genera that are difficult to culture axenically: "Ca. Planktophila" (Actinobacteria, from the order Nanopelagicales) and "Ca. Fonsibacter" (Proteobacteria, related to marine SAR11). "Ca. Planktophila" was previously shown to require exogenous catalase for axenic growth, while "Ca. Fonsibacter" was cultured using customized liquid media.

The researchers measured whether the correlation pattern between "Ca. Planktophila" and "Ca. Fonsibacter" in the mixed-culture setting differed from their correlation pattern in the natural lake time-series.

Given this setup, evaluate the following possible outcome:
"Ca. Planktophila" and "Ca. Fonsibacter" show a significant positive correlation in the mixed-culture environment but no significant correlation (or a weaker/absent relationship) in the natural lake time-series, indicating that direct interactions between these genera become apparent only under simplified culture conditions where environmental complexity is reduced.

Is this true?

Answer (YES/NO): NO